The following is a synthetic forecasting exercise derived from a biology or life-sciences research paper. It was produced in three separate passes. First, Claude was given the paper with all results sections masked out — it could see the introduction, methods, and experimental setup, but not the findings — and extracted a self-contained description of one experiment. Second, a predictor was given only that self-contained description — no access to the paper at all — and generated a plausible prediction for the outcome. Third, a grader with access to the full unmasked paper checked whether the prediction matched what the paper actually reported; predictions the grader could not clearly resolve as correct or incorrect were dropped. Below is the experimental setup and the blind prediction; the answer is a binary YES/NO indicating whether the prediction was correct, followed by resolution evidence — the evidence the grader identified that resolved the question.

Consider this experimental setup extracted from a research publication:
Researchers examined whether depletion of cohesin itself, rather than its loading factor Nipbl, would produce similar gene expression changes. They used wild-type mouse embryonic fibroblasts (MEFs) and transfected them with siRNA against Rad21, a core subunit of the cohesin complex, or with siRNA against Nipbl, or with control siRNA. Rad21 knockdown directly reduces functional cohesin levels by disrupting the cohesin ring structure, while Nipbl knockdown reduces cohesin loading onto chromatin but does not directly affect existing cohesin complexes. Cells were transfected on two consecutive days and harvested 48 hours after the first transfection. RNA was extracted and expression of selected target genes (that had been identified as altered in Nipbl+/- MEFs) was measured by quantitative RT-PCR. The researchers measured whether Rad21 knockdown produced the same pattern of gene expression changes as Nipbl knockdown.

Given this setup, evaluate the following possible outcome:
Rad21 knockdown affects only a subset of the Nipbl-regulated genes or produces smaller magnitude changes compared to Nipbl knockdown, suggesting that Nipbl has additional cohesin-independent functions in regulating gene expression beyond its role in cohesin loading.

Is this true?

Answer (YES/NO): NO